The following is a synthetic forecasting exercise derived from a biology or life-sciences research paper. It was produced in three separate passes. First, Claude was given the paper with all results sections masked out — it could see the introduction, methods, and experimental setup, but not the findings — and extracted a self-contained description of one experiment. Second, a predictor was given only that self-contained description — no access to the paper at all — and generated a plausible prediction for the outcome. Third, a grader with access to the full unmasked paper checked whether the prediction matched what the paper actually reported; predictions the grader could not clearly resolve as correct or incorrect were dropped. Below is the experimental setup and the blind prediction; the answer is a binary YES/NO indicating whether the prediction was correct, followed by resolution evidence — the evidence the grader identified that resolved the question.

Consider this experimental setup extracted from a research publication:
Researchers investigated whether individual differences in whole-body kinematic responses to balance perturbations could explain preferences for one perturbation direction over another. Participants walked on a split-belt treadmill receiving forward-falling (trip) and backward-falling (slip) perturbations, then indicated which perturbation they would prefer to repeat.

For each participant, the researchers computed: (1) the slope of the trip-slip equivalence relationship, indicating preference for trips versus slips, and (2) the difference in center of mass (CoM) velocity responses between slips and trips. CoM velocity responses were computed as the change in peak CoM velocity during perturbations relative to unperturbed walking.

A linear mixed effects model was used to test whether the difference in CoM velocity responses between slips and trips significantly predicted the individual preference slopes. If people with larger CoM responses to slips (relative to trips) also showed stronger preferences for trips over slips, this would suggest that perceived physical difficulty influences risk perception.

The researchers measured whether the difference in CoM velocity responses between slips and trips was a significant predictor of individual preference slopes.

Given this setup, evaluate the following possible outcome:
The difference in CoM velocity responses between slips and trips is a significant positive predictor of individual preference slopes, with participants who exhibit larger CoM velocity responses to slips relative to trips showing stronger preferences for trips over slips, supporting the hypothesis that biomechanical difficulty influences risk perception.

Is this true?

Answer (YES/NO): NO